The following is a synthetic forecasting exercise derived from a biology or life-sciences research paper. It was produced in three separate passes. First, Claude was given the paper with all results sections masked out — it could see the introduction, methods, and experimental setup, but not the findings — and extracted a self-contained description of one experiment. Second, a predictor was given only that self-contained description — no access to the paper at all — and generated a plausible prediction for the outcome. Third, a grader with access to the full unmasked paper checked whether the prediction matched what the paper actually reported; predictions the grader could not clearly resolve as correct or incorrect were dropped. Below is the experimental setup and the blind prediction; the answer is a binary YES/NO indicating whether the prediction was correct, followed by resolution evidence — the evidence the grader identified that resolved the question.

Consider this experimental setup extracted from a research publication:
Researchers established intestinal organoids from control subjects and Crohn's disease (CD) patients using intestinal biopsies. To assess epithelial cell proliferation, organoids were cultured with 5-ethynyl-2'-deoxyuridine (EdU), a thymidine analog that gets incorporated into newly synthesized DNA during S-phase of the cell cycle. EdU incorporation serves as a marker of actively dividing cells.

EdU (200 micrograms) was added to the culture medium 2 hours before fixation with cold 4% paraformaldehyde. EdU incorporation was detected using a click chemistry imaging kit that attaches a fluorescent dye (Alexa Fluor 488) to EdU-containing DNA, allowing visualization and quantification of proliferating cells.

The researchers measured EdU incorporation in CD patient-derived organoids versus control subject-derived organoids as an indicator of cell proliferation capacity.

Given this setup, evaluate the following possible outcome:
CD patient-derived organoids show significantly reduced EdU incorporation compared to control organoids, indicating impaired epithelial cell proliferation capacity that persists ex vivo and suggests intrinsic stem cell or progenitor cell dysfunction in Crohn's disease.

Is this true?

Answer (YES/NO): NO